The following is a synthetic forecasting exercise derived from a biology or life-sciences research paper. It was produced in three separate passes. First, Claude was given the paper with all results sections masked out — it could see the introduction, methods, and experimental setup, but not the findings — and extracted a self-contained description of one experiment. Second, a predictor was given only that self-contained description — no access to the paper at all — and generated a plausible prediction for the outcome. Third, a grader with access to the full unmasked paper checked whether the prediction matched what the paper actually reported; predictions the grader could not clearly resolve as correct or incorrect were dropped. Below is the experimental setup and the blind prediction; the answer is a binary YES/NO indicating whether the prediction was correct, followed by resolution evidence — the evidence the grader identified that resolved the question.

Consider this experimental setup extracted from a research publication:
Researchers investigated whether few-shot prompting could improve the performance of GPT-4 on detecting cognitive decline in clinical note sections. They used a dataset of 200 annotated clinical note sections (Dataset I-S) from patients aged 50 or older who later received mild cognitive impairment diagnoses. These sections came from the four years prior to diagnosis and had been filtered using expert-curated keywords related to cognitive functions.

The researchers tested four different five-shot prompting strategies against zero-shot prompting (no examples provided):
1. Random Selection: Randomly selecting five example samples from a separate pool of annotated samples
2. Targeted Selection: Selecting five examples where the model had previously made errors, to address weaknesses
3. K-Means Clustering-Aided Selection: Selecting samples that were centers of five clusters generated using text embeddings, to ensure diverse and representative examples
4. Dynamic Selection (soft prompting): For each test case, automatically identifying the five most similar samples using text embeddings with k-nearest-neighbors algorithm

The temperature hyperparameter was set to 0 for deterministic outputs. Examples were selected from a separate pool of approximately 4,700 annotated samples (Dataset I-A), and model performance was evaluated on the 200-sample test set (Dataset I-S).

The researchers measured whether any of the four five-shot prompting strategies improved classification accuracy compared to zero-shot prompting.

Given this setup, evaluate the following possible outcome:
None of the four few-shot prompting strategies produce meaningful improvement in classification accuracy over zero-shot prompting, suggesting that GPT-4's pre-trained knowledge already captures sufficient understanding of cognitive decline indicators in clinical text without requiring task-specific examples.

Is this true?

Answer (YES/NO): YES